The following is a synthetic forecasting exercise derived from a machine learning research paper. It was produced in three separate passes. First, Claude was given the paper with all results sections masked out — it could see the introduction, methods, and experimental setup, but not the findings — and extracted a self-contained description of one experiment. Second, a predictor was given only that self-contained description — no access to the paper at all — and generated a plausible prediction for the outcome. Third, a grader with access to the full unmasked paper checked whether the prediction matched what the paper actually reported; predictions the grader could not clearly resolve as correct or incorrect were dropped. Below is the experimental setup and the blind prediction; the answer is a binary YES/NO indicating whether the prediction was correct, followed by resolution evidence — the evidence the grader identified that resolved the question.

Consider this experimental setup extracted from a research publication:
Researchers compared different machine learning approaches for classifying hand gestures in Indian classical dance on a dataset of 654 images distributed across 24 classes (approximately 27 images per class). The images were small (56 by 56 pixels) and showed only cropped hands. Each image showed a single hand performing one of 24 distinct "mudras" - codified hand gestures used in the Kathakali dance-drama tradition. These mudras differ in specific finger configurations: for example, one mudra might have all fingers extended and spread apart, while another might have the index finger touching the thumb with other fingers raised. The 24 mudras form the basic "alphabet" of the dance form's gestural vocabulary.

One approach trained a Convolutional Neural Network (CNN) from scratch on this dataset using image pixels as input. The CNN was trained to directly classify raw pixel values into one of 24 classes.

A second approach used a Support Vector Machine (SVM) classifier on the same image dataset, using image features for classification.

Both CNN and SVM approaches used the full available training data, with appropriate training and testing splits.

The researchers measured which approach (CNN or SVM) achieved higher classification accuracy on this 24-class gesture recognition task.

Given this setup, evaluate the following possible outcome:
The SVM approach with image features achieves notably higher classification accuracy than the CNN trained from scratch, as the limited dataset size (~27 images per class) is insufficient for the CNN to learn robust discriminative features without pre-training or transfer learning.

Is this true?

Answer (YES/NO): NO